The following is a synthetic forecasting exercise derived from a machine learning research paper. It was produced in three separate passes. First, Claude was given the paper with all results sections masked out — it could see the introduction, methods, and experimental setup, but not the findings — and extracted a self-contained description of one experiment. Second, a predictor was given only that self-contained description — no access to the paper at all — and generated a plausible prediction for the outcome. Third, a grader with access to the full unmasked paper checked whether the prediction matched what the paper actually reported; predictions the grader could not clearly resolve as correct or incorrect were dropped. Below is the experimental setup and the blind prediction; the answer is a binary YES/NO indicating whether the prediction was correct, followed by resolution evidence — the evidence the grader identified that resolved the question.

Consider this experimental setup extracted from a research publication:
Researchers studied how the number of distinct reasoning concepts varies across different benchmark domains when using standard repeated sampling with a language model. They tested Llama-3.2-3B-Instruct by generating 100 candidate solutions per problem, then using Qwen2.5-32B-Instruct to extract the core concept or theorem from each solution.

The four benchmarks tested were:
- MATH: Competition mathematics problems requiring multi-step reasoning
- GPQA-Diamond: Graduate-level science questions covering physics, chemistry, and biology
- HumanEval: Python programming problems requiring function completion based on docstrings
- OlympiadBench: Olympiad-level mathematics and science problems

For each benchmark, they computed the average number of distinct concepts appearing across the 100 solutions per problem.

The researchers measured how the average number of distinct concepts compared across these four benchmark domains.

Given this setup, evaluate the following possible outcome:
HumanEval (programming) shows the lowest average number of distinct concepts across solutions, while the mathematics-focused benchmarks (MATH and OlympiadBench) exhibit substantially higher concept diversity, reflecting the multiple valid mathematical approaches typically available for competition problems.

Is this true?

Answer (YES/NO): NO